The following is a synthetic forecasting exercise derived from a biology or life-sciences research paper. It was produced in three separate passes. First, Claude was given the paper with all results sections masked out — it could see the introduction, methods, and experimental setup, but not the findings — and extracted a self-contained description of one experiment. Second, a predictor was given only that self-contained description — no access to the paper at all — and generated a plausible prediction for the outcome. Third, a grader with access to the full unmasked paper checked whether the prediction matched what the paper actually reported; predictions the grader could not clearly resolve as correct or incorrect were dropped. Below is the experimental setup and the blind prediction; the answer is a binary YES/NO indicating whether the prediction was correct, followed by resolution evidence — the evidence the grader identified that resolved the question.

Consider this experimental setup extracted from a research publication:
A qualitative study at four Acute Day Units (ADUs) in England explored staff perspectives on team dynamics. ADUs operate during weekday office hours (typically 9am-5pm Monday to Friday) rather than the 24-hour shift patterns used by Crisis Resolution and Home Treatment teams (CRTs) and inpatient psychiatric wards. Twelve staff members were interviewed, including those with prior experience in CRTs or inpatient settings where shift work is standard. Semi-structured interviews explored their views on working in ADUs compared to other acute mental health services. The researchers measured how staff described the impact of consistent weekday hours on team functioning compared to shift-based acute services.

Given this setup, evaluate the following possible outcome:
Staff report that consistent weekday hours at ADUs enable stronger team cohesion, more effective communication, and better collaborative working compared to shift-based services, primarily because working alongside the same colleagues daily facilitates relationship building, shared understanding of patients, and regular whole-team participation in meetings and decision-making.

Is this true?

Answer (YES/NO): YES